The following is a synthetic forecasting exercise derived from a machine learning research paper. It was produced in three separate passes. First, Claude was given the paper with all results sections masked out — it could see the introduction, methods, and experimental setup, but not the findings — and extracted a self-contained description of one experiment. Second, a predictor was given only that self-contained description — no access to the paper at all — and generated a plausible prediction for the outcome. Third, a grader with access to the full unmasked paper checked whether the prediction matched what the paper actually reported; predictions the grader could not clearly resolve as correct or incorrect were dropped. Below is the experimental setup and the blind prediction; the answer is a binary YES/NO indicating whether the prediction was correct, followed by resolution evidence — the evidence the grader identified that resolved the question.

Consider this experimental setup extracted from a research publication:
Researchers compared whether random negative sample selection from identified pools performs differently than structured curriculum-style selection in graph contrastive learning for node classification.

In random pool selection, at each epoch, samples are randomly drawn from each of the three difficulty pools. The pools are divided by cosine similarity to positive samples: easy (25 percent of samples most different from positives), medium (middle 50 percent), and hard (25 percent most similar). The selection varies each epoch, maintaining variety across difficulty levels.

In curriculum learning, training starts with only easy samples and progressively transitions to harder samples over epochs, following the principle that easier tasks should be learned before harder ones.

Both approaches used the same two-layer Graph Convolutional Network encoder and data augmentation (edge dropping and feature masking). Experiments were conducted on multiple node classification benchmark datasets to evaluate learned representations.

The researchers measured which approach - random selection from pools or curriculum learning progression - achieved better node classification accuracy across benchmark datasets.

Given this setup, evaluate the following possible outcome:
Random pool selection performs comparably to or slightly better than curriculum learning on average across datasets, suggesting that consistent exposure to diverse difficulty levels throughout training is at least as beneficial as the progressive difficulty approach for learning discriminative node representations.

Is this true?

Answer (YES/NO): YES